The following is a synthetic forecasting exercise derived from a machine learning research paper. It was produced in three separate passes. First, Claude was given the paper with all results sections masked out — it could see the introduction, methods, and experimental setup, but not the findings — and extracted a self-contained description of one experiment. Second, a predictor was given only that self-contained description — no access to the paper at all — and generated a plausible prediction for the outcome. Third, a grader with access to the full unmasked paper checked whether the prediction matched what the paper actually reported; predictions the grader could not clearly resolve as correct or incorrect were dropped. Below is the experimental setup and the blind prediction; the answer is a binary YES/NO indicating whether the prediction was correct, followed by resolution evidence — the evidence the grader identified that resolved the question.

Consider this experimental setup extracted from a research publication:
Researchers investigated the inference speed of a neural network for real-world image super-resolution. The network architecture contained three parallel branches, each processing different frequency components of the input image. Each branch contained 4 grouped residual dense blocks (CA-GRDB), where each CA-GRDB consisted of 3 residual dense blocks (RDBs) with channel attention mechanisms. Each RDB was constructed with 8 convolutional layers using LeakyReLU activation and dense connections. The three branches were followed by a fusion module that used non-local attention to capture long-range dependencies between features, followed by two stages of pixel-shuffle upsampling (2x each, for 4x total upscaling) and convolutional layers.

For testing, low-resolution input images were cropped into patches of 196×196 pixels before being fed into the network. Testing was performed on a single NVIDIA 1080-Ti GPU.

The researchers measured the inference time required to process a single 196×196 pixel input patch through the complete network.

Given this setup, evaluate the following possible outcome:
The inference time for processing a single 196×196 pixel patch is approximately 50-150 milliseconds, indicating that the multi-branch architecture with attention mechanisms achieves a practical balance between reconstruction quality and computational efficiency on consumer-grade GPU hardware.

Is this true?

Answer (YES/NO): NO